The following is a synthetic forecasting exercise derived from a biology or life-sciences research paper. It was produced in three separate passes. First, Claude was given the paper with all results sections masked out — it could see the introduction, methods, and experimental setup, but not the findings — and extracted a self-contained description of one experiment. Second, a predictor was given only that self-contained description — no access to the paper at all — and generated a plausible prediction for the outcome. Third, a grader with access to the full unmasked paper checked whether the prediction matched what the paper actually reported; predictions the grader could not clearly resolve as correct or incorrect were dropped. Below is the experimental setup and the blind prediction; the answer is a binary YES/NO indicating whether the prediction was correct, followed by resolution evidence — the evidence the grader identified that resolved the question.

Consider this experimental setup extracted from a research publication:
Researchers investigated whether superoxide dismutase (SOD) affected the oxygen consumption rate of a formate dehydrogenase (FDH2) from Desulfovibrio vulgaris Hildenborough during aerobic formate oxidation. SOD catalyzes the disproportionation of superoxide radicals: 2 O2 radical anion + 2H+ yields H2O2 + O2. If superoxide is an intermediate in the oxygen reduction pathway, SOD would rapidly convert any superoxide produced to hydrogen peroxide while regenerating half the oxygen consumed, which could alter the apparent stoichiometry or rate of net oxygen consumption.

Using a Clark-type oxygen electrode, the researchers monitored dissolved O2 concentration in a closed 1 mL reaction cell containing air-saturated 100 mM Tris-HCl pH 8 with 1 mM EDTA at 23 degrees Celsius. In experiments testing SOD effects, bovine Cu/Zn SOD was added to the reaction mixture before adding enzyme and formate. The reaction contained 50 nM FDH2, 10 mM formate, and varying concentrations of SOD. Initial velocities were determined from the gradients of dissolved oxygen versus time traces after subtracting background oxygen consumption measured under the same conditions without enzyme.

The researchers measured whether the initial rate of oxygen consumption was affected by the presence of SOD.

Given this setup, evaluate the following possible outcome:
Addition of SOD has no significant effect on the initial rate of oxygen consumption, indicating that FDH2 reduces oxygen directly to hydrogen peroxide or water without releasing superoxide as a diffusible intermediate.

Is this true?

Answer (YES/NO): YES